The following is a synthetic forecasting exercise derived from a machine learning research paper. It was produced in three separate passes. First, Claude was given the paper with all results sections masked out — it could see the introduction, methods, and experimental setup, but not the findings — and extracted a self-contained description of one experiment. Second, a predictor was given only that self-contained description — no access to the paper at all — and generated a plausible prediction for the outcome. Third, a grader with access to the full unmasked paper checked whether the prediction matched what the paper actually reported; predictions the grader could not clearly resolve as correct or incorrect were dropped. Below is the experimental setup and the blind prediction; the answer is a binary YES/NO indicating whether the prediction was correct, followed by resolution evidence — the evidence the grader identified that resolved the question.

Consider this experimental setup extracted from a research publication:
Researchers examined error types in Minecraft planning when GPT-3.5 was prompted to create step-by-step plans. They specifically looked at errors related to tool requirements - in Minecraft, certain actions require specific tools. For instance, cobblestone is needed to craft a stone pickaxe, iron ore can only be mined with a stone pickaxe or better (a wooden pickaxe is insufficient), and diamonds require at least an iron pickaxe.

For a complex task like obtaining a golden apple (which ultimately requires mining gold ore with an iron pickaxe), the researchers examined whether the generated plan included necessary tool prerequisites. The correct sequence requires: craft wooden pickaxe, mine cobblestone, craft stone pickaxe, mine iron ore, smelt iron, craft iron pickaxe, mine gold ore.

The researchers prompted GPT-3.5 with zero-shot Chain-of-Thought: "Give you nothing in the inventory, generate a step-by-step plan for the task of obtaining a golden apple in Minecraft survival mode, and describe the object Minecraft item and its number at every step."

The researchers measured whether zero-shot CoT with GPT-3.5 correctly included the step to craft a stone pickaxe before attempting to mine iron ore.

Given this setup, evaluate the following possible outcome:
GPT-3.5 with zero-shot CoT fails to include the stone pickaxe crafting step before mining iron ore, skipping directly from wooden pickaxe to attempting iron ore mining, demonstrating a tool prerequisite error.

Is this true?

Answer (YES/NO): YES